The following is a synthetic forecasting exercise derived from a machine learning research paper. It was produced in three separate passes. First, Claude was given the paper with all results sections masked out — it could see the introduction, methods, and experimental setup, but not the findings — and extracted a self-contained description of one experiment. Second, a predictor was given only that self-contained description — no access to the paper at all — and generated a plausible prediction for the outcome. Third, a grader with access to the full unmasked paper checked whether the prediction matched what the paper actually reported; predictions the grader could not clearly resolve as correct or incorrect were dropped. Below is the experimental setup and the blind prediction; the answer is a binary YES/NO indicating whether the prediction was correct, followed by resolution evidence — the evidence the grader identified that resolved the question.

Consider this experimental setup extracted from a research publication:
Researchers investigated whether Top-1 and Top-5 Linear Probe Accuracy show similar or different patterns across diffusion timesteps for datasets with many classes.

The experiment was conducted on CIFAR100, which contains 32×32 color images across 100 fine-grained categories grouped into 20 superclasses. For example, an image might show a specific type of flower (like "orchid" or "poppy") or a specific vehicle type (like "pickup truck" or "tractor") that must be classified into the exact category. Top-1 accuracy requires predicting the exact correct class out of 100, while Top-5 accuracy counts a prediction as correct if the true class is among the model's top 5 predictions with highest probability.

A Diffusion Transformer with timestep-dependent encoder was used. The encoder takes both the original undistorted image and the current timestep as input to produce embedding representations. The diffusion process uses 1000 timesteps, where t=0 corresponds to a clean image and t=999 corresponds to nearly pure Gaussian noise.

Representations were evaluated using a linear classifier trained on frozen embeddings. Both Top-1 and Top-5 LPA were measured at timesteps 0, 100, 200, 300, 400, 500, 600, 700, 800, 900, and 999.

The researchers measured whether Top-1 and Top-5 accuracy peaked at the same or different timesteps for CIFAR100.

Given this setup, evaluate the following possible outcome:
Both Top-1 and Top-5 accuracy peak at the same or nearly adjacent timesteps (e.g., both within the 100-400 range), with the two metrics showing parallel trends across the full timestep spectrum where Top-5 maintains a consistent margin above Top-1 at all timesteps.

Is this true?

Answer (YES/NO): YES